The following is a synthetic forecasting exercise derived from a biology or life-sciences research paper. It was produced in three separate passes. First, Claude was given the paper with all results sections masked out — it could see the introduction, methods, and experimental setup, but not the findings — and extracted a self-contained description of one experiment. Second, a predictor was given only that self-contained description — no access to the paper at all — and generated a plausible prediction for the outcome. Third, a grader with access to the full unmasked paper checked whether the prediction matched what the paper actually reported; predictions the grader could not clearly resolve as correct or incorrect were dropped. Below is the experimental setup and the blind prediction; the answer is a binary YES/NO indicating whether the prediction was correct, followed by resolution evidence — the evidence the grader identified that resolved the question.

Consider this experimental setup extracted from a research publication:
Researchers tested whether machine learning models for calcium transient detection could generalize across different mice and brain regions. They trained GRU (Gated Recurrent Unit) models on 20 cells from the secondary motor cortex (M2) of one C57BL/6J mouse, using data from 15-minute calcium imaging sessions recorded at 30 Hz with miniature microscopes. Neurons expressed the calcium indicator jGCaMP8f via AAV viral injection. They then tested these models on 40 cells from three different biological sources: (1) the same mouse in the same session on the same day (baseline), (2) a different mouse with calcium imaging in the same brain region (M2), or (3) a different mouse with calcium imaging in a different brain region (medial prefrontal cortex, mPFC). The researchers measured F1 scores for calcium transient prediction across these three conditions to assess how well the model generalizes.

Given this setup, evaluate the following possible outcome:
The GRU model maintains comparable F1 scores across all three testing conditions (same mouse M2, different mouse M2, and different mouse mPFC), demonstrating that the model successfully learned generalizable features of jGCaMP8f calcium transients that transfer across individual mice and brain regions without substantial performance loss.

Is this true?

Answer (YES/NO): NO